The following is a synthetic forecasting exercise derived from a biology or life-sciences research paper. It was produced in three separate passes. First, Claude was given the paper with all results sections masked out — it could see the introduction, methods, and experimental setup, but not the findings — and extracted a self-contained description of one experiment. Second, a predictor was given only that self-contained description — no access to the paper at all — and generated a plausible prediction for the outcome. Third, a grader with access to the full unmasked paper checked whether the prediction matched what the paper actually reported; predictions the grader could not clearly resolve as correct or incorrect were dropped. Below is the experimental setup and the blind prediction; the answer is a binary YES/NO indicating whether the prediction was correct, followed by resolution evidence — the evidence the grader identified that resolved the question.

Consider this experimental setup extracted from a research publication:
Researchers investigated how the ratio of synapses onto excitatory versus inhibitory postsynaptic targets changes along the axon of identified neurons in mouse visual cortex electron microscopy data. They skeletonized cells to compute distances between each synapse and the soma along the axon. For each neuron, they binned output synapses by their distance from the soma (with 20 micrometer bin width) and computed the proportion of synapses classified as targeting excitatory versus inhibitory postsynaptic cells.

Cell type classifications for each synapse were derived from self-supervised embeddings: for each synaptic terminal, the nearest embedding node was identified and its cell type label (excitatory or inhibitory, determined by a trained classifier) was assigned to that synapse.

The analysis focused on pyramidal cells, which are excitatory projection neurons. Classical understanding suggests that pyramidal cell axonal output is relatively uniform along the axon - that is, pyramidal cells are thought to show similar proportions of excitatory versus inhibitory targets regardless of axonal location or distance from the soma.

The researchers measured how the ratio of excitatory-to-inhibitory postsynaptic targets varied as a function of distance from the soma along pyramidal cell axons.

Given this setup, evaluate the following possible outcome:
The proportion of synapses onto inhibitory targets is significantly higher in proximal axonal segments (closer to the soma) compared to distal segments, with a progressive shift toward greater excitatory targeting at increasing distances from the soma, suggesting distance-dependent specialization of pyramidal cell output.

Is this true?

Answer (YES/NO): YES